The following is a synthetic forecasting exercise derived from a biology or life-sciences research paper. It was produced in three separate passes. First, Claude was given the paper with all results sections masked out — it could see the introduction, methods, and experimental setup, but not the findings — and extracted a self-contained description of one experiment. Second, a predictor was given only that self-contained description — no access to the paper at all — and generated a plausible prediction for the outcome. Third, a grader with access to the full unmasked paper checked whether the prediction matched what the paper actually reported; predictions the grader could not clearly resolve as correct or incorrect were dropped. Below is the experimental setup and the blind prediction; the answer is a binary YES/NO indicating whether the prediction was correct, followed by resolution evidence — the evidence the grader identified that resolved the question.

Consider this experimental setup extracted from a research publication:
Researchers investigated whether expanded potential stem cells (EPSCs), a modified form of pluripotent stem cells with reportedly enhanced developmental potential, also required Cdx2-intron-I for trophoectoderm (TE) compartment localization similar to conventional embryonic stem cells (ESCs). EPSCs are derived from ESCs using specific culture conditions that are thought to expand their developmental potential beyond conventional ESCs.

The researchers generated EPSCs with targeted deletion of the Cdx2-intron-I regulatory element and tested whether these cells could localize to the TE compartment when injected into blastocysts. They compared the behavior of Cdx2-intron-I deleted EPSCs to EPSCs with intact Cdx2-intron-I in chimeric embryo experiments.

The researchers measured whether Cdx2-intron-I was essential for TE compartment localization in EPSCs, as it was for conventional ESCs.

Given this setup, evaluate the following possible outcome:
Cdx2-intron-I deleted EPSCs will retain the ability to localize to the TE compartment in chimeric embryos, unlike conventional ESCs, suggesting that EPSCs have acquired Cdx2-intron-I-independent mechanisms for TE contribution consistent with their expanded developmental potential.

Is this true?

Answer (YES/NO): NO